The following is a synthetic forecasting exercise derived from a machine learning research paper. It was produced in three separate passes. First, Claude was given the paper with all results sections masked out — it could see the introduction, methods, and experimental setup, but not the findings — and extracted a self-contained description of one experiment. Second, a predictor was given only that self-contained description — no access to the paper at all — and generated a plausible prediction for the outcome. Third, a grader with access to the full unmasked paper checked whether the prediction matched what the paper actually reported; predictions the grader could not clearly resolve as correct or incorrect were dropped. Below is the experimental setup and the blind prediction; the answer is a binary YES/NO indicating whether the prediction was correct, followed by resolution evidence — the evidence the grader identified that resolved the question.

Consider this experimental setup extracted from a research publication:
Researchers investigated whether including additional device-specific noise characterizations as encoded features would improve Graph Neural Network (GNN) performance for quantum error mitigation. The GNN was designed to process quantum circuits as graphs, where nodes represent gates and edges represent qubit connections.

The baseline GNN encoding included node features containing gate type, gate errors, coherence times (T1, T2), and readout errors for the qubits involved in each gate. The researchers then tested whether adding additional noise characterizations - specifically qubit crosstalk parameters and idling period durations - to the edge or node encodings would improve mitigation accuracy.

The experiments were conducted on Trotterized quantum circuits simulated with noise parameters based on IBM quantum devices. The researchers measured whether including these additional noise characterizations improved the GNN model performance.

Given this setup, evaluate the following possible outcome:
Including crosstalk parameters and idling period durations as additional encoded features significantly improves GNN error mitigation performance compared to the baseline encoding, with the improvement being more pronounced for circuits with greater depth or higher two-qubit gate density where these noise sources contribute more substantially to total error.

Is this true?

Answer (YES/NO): NO